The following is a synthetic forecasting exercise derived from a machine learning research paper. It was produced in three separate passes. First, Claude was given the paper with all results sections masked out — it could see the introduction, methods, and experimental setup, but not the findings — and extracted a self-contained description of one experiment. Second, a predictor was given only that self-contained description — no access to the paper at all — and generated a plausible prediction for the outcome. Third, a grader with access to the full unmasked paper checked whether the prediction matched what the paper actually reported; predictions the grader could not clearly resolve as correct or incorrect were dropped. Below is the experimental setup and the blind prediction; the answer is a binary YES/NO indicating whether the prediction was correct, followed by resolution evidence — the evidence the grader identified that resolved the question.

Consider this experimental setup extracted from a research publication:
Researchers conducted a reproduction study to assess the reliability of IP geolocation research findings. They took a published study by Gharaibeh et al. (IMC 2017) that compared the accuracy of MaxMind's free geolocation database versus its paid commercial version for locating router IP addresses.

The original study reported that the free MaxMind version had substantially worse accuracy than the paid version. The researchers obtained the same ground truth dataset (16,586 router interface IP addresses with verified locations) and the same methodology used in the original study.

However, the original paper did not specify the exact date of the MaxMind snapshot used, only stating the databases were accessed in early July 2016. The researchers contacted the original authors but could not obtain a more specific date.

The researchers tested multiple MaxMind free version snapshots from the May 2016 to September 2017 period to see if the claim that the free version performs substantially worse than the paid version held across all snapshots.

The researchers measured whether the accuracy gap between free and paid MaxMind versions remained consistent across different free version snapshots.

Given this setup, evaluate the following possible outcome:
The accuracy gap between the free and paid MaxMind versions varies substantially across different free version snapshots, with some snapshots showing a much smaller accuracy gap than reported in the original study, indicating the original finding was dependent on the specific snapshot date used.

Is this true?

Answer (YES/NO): YES